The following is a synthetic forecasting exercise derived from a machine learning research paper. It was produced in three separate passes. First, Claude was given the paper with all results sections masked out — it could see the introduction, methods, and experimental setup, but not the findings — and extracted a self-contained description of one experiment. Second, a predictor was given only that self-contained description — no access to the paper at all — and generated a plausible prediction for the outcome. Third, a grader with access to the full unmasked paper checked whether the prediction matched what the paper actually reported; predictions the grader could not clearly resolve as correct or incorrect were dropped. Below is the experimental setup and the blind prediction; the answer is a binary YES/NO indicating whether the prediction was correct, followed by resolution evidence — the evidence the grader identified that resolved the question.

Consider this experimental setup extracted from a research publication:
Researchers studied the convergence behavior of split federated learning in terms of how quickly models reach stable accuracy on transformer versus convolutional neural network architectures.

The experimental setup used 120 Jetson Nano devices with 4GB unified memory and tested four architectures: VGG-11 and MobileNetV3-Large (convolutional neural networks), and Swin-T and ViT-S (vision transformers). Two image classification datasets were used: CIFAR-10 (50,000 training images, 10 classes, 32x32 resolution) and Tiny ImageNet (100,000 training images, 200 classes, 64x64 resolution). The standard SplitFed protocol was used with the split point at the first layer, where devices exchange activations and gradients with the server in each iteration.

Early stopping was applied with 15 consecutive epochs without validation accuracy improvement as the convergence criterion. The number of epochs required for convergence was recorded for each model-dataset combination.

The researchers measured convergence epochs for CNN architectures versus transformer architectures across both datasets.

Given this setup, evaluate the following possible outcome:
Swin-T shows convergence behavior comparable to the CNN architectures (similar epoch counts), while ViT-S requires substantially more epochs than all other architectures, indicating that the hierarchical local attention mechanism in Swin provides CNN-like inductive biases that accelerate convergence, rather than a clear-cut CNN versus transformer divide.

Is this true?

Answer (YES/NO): NO